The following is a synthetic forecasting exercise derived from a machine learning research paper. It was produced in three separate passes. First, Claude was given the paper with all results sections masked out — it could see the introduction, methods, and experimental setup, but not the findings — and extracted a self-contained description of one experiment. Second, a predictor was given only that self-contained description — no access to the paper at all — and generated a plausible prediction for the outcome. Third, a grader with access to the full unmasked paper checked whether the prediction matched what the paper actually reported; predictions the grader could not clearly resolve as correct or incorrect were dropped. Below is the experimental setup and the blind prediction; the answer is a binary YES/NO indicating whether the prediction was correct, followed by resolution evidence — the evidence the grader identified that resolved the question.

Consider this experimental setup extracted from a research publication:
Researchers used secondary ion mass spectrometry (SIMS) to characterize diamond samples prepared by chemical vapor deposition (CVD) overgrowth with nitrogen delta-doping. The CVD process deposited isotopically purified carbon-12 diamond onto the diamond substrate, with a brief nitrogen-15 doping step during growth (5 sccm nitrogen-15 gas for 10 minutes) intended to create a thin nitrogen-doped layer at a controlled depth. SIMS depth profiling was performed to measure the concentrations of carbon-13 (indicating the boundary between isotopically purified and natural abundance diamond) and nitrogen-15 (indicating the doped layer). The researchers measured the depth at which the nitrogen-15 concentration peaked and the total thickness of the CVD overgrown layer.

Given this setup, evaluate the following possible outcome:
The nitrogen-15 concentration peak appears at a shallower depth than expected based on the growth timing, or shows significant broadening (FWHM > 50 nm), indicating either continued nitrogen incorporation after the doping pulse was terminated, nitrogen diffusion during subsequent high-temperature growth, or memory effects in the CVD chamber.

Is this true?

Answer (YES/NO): NO